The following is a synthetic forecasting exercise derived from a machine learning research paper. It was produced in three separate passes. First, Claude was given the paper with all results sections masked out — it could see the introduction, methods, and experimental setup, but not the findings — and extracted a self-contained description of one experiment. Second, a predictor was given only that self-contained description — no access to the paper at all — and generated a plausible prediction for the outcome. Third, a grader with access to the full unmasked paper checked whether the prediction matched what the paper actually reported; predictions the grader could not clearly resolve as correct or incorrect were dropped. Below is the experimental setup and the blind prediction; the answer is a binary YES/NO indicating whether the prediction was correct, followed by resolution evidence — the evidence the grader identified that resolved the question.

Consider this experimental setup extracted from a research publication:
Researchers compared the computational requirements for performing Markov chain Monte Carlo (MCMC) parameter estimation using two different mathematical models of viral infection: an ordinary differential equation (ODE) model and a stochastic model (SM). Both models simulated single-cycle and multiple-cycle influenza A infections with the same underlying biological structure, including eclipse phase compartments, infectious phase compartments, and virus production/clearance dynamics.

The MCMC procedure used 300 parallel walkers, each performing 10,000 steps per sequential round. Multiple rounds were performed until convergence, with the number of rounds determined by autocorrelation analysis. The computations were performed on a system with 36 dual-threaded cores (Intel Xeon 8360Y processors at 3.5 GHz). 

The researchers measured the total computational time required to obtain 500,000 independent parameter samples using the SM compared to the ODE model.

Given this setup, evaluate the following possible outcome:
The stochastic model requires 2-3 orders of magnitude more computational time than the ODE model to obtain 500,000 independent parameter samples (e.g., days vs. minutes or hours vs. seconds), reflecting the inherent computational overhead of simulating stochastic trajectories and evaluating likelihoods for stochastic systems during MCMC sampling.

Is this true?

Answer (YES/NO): NO